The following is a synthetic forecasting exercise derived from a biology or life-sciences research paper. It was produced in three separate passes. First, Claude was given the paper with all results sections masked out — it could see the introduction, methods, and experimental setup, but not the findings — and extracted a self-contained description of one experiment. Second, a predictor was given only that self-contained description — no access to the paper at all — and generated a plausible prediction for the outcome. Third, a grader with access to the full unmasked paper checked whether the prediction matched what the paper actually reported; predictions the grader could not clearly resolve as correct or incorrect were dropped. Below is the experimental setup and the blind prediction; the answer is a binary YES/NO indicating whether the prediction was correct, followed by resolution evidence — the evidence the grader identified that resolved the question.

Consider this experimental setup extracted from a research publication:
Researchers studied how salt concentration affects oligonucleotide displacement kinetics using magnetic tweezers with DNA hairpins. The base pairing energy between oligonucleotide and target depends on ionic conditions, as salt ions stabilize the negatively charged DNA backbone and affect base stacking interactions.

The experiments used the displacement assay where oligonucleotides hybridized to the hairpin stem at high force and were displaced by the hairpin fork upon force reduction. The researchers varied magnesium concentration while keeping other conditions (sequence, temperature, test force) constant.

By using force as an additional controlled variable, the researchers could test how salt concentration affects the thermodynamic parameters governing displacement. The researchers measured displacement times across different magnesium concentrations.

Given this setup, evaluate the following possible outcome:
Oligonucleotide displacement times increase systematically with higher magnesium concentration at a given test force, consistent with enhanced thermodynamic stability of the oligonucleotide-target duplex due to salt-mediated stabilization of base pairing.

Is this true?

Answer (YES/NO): NO